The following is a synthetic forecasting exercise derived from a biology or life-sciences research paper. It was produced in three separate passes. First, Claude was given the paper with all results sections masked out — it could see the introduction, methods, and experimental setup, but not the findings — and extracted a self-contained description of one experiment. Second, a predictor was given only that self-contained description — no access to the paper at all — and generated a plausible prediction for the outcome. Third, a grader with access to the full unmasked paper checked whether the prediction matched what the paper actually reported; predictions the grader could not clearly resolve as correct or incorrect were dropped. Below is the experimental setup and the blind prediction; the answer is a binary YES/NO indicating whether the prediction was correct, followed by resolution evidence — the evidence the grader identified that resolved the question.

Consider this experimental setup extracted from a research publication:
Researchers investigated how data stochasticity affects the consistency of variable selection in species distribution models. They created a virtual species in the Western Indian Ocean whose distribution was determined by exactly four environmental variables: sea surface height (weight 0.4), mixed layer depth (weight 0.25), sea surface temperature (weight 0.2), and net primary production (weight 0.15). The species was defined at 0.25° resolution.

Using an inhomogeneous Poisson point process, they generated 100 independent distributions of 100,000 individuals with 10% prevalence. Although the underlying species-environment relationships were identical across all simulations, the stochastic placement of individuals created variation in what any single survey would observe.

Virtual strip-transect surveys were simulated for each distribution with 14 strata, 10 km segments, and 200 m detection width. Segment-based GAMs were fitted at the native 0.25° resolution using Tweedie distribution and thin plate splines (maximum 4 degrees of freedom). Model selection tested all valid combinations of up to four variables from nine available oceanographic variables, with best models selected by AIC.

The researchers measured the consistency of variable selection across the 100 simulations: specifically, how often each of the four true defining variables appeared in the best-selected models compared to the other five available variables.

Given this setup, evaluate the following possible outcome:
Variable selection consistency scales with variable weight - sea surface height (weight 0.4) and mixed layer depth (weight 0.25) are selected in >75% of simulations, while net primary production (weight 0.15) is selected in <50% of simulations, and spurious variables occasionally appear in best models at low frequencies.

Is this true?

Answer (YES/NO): NO